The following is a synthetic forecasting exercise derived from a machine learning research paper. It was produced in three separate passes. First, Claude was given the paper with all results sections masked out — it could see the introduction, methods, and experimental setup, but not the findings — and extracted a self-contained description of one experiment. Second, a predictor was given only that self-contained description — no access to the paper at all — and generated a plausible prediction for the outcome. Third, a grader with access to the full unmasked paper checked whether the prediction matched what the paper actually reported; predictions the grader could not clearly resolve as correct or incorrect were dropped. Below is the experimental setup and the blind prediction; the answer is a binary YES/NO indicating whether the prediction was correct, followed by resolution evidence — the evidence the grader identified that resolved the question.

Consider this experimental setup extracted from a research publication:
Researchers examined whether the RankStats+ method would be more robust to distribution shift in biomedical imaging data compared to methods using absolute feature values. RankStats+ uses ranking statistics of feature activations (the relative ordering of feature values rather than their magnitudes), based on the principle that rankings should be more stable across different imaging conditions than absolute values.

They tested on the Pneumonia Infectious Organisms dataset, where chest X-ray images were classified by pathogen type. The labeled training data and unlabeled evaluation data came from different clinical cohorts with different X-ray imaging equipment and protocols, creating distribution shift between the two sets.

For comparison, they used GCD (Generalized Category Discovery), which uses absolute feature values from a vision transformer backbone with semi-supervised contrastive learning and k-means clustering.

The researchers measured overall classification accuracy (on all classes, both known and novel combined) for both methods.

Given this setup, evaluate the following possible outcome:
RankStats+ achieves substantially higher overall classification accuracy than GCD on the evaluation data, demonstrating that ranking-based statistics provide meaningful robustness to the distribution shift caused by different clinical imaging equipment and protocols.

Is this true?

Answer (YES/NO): NO